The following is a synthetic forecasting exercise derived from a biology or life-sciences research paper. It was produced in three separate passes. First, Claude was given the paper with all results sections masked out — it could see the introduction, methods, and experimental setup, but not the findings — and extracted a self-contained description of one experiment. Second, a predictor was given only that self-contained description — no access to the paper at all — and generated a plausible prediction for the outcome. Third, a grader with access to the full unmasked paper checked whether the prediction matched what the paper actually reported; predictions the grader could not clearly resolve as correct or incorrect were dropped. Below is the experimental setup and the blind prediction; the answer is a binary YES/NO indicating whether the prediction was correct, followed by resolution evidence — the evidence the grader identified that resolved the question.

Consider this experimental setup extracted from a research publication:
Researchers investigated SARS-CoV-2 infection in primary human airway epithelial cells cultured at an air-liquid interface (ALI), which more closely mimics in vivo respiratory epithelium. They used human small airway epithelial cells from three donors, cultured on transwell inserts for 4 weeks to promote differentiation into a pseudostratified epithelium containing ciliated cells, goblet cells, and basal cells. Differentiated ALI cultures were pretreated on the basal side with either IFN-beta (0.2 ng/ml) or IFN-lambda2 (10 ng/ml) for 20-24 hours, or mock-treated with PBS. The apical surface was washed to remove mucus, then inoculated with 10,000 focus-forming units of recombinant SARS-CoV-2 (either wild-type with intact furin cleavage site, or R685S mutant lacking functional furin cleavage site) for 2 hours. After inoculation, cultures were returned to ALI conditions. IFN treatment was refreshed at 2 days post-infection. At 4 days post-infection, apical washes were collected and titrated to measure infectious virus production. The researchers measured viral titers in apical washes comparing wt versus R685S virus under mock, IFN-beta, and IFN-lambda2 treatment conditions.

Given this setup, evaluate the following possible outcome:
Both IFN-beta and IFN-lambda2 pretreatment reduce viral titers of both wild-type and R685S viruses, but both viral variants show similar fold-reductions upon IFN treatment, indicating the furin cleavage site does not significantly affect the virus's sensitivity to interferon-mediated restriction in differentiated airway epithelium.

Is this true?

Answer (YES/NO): NO